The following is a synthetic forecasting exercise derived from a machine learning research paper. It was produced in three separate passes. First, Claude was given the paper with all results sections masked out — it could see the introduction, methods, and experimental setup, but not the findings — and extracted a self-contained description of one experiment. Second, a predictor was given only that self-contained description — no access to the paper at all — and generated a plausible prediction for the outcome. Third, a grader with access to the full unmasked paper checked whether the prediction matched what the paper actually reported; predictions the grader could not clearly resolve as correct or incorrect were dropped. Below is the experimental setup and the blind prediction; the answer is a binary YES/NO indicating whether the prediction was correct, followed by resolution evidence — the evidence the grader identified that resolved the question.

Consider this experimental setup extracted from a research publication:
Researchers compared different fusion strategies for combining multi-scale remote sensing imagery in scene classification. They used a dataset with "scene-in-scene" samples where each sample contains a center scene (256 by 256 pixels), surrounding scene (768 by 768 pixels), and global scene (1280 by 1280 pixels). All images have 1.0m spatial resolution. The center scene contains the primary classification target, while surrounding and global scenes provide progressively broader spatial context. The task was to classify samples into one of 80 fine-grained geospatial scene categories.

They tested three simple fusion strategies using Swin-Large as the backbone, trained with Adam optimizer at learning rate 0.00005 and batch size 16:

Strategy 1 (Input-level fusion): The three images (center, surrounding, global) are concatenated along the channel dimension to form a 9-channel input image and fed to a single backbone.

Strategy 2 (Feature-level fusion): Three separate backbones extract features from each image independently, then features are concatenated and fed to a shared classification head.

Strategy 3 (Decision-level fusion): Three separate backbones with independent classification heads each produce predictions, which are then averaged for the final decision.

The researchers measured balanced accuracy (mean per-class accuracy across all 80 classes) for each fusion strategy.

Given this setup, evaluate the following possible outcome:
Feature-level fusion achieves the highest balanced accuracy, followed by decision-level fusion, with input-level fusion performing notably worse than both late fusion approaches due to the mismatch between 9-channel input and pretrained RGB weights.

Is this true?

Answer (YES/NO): YES